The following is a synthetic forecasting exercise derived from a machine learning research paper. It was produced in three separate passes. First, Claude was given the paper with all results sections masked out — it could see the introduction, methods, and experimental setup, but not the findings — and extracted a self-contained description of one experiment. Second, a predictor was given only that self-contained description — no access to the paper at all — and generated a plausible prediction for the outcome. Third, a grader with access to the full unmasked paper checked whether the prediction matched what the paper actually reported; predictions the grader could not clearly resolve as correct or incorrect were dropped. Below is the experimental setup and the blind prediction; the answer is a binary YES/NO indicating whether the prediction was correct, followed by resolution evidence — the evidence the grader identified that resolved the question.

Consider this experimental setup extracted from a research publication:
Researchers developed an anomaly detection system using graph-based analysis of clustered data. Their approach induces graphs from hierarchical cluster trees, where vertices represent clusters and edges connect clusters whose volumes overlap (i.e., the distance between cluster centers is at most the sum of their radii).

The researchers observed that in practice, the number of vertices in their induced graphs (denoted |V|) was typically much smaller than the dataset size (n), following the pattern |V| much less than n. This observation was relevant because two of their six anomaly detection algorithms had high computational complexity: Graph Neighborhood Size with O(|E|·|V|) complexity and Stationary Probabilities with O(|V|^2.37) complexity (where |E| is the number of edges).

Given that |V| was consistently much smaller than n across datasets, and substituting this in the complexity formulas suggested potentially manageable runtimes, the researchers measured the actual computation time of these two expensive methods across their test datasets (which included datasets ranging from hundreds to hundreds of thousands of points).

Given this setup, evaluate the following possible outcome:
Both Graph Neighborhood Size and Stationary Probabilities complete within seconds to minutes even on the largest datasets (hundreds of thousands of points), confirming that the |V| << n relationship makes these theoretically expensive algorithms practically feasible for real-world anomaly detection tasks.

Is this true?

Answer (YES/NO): NO